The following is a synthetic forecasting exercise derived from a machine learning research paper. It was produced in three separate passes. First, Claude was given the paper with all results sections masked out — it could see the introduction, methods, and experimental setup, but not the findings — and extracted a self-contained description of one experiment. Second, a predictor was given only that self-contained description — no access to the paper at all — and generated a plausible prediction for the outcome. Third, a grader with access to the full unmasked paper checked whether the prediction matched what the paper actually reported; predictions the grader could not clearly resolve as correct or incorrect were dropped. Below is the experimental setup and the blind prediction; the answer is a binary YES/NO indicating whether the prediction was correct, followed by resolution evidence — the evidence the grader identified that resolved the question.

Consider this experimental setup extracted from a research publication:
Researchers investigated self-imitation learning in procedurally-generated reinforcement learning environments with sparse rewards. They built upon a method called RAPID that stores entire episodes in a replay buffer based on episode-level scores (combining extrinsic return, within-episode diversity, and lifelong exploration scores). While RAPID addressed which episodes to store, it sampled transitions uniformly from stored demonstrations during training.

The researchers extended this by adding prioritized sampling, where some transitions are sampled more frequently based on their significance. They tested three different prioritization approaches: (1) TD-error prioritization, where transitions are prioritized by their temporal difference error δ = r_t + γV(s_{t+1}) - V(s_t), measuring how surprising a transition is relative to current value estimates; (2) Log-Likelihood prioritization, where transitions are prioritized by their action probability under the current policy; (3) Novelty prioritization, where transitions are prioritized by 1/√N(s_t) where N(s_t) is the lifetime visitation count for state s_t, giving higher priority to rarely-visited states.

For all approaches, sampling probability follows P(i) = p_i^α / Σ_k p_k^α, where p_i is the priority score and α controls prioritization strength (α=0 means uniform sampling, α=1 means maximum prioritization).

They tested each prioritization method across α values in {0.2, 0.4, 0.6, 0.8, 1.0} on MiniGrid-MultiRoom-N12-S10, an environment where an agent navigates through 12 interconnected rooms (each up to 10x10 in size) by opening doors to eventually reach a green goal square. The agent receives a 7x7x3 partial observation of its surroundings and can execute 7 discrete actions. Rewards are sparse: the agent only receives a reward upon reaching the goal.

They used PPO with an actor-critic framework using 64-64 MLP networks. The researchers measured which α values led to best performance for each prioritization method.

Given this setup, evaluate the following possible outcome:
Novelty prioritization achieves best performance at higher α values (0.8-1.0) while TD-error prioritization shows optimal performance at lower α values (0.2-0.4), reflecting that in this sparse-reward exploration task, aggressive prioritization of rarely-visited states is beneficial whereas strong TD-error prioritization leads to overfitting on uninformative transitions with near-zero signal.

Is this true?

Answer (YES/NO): NO